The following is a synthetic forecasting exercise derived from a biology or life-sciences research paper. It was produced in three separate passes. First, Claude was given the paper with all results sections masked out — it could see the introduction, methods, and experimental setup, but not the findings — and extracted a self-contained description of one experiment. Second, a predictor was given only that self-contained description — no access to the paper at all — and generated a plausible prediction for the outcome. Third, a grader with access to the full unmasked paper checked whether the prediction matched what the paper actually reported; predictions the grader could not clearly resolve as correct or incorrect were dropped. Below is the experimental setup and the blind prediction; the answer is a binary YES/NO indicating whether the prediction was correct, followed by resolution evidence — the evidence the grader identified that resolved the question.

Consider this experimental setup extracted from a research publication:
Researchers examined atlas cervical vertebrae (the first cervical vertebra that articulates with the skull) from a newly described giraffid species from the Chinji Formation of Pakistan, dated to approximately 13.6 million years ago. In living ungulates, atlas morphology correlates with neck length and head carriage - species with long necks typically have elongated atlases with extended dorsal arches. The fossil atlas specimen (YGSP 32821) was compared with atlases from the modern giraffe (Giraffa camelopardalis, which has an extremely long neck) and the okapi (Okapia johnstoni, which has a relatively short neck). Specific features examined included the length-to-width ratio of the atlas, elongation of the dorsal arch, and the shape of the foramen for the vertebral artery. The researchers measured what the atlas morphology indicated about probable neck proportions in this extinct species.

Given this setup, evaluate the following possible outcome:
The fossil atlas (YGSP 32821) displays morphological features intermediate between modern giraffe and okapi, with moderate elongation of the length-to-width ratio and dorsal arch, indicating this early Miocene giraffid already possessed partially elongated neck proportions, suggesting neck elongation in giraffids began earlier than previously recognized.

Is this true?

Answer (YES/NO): NO